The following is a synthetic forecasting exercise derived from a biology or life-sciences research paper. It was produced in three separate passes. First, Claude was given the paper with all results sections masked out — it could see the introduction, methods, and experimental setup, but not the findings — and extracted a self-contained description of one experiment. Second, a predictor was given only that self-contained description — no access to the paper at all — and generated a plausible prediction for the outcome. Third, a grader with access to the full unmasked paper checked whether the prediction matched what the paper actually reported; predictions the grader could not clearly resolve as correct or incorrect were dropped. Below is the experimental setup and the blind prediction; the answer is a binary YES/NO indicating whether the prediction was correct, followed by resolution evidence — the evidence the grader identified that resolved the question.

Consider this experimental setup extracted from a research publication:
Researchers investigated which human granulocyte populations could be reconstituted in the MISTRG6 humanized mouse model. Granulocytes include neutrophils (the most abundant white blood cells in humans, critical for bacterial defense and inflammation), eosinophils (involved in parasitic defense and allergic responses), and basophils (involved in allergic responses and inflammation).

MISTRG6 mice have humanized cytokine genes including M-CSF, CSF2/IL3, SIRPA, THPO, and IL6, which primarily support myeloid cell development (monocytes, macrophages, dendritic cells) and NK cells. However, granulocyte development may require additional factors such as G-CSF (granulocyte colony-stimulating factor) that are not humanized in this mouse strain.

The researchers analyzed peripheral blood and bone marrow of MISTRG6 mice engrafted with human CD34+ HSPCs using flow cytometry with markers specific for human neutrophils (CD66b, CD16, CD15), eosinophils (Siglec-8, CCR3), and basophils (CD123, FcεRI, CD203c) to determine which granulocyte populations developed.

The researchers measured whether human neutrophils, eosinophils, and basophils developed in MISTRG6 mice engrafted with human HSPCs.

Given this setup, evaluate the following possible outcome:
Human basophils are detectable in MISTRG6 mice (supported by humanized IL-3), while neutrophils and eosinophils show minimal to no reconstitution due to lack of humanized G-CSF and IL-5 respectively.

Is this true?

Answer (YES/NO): NO